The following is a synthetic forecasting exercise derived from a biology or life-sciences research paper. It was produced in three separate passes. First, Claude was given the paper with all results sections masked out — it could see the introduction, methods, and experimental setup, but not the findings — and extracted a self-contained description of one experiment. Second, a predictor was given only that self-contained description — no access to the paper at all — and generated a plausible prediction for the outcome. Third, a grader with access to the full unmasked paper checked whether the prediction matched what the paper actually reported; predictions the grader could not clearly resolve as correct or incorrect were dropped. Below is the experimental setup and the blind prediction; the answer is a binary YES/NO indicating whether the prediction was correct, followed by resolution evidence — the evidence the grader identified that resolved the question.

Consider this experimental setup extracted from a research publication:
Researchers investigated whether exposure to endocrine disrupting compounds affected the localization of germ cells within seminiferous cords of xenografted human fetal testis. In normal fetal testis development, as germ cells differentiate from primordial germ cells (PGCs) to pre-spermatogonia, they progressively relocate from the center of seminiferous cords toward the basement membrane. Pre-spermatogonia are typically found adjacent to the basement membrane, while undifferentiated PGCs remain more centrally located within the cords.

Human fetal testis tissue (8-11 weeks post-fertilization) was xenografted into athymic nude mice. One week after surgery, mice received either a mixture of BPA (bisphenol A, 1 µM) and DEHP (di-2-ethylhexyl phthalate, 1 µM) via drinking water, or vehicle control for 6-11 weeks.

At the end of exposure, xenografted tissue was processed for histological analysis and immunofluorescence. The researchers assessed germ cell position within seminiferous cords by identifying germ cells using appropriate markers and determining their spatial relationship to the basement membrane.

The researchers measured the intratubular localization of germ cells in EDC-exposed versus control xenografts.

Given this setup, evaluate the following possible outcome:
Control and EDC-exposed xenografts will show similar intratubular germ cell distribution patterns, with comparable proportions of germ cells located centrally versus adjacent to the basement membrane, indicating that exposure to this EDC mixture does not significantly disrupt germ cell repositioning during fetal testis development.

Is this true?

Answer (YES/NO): NO